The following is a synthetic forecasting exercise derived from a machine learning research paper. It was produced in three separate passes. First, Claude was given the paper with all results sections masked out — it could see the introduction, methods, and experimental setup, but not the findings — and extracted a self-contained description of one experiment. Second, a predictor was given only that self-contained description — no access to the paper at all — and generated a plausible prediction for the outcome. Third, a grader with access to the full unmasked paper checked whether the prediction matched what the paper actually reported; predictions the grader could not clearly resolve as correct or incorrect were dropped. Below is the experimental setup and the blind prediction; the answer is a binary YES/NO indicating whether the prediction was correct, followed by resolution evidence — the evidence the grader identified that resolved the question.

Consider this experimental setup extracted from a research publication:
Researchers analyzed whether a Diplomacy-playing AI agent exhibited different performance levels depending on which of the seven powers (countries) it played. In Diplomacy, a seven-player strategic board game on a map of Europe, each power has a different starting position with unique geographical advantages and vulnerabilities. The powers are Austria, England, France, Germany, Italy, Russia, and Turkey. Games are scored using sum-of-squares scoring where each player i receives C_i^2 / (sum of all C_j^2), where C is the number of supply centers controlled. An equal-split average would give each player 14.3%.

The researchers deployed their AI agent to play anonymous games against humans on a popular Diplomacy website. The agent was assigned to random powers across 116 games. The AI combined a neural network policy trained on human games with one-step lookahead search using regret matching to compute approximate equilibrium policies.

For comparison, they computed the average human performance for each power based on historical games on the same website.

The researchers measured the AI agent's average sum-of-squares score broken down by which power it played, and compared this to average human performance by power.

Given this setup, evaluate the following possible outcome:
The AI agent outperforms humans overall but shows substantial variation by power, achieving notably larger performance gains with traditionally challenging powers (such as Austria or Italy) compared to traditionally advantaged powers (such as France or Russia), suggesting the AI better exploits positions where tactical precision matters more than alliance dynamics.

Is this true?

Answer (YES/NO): YES